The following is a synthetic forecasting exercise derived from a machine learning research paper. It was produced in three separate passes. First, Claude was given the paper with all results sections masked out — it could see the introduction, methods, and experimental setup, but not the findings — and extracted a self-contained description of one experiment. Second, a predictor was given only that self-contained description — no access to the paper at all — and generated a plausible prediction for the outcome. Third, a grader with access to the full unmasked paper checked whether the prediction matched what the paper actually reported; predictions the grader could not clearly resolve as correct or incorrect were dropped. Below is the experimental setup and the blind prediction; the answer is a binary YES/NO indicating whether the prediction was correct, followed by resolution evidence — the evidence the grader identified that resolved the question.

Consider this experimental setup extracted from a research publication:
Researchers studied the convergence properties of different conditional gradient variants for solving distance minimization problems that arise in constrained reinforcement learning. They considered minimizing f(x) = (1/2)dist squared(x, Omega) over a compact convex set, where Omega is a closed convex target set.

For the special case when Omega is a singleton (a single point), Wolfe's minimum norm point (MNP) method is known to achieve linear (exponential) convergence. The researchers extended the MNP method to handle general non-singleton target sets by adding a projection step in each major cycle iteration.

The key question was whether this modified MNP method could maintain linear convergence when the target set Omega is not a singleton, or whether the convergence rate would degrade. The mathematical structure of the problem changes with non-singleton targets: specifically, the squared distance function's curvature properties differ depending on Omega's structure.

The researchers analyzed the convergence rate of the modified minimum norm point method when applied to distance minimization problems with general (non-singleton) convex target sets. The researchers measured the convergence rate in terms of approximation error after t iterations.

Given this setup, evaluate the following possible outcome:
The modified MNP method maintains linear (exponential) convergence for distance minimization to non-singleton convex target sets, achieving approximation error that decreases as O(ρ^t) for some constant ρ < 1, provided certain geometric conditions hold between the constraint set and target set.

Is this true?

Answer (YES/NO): NO